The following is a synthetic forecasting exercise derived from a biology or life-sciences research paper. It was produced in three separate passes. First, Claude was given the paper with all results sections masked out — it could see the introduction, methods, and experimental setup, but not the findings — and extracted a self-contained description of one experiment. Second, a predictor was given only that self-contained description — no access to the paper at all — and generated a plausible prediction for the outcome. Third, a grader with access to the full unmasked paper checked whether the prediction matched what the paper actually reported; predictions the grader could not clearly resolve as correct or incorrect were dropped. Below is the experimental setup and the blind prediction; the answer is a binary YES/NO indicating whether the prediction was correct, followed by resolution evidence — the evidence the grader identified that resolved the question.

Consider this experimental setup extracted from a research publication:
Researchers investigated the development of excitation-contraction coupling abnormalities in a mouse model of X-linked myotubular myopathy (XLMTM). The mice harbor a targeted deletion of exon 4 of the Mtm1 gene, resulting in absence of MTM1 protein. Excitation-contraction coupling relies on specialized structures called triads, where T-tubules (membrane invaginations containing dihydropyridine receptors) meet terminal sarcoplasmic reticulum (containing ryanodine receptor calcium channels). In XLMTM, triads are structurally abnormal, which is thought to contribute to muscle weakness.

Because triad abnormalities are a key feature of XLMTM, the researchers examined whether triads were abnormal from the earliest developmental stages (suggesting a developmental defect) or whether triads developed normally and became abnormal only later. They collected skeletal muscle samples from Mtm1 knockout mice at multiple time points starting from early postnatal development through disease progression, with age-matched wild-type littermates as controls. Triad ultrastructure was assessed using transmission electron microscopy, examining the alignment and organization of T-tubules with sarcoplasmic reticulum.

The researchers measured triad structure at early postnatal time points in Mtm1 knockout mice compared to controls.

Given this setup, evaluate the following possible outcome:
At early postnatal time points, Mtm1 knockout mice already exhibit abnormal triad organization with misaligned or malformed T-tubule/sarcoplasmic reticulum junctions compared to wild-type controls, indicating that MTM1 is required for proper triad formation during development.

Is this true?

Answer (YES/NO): NO